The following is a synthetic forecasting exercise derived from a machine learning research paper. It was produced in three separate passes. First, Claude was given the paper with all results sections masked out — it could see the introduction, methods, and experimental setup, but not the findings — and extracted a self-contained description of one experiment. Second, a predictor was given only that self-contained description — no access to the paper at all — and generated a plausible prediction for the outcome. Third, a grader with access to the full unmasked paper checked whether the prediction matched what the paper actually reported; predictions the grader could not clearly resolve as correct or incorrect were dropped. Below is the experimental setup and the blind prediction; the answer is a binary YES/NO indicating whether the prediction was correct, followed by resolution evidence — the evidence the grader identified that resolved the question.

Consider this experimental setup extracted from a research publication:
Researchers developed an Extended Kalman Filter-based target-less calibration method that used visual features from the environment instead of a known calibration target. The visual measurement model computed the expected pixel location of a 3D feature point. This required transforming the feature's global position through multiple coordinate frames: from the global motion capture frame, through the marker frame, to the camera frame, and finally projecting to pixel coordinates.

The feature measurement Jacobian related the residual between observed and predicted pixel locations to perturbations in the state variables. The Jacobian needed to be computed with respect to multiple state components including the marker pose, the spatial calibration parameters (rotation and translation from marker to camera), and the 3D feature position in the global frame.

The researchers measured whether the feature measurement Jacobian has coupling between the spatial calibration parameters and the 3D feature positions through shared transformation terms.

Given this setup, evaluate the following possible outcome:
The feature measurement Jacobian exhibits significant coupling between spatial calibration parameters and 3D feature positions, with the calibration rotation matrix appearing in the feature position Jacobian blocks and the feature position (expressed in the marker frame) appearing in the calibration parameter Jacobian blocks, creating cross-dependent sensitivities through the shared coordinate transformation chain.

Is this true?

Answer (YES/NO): NO